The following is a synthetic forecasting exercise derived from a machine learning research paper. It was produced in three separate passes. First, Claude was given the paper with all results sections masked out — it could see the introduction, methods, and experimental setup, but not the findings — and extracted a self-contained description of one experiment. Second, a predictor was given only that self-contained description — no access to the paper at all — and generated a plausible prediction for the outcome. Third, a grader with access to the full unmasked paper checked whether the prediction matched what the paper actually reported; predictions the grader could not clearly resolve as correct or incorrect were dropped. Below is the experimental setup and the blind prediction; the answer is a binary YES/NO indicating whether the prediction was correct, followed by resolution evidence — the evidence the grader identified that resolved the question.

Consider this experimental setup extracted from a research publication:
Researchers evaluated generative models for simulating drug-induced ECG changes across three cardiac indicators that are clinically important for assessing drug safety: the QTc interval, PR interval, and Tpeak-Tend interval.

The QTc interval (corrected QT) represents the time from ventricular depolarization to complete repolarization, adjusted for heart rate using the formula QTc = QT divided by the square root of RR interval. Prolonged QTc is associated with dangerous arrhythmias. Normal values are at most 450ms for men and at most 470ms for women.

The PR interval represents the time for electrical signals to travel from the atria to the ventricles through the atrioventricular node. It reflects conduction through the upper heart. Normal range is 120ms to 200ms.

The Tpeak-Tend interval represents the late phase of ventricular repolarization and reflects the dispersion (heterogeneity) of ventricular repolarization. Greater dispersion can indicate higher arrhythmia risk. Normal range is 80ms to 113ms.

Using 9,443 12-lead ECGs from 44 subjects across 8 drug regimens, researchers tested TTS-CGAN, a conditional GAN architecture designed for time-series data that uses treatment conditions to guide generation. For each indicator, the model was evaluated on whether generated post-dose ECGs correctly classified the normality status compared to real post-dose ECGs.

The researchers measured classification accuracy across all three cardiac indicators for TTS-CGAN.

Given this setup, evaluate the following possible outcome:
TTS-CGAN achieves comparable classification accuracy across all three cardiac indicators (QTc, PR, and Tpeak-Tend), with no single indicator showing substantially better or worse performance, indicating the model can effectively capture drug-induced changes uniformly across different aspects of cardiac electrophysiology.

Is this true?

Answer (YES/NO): NO